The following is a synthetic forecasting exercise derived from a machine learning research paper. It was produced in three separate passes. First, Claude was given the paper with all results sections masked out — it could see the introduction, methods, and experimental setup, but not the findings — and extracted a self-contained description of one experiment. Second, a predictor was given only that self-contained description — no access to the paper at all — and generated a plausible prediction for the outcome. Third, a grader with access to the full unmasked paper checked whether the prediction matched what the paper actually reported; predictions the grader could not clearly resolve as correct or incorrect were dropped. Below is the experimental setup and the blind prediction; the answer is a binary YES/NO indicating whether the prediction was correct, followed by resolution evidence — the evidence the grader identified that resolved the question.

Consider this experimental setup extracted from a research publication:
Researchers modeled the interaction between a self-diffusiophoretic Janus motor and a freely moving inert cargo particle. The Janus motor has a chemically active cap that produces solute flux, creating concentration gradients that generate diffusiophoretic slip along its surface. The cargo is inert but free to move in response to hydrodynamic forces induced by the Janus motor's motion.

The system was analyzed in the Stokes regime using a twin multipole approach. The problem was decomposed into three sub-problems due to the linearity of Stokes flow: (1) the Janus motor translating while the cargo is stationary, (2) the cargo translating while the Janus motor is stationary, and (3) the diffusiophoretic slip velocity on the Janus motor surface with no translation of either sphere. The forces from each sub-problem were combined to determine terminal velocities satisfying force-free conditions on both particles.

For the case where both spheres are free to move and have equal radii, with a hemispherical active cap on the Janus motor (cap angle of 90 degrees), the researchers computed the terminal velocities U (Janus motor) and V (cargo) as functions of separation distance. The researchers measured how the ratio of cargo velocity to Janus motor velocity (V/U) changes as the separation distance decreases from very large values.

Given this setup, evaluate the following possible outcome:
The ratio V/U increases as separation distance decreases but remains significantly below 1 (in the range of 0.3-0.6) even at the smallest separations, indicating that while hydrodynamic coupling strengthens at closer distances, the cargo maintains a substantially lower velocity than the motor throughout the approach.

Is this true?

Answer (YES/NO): NO